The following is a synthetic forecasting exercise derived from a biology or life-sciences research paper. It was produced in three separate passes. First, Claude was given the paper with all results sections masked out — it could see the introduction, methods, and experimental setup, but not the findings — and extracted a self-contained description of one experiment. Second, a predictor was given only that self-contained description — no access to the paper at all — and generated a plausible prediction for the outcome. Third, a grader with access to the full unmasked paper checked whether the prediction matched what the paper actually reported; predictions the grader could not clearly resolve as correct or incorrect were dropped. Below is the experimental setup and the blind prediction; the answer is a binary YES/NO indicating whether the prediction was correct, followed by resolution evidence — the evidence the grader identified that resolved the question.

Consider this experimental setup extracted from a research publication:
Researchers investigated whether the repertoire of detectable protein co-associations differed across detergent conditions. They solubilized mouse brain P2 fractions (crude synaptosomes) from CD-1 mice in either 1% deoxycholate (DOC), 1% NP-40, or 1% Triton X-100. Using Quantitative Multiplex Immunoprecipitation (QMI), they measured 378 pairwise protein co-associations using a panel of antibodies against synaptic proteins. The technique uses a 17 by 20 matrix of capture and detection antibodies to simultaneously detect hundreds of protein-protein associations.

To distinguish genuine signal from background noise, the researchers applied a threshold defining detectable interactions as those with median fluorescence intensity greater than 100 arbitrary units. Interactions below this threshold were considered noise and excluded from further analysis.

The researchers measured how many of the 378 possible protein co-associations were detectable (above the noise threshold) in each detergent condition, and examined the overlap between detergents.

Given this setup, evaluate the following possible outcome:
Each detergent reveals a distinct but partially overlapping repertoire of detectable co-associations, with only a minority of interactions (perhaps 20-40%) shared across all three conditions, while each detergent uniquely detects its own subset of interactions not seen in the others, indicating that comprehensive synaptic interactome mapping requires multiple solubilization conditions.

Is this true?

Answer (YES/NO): NO